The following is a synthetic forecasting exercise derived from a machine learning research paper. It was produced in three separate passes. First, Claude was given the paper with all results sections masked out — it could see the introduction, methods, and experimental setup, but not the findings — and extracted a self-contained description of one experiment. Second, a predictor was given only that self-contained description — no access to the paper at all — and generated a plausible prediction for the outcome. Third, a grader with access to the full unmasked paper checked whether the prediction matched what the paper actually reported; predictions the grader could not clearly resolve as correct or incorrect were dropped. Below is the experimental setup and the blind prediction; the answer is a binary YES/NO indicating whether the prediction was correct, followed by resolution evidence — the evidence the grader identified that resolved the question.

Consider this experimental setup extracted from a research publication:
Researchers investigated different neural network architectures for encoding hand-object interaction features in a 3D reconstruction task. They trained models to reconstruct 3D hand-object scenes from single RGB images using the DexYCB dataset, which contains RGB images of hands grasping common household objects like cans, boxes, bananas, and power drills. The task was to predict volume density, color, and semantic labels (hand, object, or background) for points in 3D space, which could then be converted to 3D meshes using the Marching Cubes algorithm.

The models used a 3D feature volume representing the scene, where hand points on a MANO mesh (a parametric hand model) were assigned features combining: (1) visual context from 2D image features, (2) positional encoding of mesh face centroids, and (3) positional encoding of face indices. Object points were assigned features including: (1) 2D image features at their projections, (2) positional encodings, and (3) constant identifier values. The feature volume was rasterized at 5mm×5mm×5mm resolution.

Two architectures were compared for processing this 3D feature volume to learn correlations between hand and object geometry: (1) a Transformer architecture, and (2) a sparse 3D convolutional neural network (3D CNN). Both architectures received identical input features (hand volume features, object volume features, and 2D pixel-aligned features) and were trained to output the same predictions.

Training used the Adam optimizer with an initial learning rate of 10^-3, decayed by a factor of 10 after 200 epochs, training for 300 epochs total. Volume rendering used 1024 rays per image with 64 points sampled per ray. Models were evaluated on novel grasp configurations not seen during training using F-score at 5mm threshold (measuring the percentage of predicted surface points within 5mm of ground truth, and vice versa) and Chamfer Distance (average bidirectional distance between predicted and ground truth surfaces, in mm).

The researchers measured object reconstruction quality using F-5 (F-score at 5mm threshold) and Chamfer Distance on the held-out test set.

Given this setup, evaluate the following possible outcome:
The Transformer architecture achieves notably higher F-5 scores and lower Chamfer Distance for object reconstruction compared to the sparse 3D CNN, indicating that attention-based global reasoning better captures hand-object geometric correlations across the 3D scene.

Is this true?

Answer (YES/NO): NO